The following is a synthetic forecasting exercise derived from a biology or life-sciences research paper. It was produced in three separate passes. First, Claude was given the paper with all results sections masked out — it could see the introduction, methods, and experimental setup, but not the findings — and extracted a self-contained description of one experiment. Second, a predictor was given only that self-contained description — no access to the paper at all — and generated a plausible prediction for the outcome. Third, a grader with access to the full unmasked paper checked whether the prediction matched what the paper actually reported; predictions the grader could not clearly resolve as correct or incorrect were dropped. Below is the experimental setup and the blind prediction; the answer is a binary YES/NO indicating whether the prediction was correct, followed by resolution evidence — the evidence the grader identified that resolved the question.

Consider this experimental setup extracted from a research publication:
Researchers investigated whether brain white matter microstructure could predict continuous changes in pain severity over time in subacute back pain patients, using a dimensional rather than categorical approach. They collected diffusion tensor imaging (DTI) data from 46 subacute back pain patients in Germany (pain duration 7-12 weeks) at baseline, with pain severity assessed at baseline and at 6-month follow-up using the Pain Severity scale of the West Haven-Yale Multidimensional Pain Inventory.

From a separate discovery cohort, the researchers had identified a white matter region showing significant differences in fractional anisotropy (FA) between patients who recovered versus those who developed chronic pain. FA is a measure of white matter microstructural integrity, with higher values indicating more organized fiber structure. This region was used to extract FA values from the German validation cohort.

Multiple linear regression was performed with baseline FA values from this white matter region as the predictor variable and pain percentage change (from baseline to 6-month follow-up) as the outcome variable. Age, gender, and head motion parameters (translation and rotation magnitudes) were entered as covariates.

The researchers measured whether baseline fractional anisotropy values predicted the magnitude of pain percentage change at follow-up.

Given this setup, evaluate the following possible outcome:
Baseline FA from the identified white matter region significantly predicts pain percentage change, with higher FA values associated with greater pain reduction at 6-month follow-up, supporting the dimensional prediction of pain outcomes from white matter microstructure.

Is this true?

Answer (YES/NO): YES